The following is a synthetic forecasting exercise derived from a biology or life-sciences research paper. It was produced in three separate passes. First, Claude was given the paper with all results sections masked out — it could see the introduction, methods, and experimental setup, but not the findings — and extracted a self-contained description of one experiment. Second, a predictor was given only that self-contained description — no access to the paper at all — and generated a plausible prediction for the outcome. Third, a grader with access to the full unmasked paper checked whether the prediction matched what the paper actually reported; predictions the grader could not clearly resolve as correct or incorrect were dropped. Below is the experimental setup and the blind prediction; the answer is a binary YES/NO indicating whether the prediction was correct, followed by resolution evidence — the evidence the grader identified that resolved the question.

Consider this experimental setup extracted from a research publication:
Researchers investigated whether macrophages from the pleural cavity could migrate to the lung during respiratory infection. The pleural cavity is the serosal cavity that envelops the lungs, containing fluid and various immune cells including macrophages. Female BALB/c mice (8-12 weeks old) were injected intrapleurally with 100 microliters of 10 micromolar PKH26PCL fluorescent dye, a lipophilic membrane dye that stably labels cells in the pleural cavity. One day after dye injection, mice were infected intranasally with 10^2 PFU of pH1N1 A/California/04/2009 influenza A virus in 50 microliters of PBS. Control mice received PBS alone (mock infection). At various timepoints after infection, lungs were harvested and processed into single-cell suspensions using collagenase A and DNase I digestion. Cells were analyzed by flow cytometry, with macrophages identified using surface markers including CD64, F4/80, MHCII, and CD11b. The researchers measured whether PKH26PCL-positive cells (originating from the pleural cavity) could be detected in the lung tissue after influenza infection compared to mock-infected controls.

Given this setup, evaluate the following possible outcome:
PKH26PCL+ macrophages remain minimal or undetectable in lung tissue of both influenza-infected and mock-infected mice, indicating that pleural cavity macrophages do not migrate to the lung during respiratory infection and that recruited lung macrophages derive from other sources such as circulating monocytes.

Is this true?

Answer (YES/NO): NO